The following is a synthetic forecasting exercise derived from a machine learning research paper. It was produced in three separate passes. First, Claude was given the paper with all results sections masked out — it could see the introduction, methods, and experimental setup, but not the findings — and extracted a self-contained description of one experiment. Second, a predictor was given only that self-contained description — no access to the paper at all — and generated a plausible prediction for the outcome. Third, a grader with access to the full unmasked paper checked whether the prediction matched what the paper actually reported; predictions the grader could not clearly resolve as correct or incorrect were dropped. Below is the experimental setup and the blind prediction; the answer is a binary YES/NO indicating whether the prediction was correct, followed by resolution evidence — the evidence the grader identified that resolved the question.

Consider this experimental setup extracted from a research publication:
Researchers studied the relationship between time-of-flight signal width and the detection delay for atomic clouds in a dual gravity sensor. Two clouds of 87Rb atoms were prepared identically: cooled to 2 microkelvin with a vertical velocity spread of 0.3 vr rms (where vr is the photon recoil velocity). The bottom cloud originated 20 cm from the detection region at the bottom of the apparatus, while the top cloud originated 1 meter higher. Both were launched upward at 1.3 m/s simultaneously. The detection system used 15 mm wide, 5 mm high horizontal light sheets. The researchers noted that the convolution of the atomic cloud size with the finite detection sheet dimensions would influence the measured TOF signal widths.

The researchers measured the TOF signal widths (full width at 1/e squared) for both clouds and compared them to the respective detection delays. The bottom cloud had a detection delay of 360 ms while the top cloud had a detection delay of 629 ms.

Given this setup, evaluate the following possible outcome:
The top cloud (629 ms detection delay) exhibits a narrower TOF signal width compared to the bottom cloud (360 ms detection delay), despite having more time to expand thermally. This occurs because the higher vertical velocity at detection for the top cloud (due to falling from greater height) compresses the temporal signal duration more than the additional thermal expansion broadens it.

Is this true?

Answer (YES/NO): YES